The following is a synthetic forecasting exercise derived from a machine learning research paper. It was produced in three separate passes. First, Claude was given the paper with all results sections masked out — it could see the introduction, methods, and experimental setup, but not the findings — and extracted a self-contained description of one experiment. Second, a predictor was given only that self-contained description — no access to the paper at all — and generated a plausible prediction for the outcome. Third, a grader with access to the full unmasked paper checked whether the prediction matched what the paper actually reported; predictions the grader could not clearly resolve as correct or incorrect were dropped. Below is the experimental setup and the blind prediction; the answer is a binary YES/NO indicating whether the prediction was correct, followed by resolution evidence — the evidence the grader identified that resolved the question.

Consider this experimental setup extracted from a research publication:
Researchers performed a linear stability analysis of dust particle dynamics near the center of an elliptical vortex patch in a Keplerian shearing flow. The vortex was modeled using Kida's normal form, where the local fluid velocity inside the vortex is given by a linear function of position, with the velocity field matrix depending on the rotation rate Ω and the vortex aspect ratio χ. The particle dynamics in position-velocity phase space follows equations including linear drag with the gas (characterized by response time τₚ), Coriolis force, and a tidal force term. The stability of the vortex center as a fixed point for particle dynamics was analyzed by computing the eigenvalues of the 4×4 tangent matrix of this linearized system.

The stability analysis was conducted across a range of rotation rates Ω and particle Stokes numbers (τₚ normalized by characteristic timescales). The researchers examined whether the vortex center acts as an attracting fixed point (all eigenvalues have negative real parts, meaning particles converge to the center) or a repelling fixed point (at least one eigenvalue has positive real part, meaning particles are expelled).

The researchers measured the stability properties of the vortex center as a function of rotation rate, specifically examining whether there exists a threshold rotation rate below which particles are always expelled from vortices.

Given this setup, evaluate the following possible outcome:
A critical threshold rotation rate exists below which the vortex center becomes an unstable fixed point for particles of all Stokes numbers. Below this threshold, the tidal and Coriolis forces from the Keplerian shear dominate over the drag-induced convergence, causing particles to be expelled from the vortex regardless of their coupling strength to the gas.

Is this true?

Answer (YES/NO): YES